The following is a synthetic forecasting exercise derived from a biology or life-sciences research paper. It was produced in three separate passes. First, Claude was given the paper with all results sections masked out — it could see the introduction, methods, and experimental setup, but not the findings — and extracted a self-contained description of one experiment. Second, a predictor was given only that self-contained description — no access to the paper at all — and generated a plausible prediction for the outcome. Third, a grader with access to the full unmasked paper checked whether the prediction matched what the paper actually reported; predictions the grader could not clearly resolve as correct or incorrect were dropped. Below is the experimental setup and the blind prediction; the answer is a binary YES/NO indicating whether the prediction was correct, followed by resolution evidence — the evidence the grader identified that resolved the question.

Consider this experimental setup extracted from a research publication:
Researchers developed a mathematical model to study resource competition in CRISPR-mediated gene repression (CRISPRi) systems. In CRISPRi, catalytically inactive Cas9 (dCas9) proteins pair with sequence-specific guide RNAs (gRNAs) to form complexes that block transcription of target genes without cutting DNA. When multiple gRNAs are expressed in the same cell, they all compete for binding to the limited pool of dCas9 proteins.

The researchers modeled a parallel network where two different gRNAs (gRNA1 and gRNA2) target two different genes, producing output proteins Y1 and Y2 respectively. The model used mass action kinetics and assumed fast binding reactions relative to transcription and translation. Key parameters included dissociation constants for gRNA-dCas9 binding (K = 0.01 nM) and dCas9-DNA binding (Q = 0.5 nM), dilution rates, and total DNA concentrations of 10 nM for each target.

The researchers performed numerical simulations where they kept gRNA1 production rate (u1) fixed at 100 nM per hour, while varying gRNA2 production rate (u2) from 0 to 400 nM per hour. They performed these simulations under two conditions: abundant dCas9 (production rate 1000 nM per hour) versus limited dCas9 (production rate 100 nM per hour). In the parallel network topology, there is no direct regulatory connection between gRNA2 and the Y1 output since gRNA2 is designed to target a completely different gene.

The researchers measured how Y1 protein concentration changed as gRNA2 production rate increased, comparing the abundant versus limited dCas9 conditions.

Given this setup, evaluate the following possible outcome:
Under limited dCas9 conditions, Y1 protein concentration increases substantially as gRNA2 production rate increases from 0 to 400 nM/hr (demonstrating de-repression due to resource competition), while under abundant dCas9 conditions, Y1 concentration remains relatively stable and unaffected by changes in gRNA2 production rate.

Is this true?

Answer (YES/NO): YES